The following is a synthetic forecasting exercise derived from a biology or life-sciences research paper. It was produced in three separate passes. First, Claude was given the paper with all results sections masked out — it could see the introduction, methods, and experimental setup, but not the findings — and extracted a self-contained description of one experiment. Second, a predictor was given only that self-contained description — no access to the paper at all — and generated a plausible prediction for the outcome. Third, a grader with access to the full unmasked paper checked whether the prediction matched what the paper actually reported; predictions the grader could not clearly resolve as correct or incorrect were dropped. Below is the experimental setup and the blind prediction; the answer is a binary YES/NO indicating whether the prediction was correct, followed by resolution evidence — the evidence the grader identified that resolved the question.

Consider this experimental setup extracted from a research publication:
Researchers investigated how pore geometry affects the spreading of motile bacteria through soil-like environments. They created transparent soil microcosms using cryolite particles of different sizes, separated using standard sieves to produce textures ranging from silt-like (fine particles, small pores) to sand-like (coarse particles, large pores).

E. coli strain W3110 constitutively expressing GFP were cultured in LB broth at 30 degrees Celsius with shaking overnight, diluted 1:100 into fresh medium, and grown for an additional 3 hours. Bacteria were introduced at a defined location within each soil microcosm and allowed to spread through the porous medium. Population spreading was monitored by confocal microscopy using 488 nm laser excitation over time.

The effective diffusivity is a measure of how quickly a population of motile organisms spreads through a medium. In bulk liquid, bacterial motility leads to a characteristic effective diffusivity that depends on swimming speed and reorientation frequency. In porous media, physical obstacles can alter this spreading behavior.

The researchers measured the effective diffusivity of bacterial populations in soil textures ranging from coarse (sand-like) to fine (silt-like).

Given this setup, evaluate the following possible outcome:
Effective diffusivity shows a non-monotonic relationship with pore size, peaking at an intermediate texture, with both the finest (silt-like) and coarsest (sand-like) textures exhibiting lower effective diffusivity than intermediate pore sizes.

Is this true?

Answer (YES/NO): NO